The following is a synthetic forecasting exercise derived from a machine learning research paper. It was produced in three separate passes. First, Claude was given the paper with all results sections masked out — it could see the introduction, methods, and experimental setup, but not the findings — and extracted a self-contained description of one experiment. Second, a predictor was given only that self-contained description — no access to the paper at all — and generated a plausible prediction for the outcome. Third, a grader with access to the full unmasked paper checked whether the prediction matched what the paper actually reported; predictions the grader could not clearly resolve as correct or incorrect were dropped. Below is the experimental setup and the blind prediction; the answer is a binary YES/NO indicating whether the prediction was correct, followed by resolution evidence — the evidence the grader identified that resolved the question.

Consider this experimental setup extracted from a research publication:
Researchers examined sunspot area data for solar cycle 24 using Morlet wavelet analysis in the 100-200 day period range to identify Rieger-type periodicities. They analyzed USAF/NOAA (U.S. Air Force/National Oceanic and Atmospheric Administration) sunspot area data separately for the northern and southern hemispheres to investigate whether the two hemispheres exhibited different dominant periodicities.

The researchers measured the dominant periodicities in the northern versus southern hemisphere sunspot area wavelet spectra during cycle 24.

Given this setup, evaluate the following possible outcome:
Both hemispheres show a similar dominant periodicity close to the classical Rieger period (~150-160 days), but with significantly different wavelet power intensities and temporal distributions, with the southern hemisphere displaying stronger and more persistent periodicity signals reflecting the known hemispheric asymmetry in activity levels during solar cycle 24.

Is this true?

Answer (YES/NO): NO